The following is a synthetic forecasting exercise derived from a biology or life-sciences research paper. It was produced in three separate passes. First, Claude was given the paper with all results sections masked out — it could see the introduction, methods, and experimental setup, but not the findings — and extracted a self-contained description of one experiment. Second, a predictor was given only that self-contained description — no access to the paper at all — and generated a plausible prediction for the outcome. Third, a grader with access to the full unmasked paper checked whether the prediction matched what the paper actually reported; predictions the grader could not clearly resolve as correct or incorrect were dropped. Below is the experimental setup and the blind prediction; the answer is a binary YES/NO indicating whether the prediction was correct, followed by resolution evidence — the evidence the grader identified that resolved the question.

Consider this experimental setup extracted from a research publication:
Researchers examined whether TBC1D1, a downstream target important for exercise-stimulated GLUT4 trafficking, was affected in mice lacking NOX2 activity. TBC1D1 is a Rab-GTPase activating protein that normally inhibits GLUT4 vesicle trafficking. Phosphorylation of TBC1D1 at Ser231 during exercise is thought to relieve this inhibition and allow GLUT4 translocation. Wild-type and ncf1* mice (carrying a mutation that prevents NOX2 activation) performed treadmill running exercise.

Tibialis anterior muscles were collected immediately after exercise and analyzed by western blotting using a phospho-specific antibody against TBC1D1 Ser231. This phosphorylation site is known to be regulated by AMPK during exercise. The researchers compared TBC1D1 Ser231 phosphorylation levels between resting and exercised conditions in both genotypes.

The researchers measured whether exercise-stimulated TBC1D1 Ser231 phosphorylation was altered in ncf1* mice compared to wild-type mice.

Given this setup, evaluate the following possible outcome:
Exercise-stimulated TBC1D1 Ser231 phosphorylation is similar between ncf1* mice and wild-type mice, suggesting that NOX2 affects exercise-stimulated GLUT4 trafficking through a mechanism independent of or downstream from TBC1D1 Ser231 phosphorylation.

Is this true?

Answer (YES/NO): YES